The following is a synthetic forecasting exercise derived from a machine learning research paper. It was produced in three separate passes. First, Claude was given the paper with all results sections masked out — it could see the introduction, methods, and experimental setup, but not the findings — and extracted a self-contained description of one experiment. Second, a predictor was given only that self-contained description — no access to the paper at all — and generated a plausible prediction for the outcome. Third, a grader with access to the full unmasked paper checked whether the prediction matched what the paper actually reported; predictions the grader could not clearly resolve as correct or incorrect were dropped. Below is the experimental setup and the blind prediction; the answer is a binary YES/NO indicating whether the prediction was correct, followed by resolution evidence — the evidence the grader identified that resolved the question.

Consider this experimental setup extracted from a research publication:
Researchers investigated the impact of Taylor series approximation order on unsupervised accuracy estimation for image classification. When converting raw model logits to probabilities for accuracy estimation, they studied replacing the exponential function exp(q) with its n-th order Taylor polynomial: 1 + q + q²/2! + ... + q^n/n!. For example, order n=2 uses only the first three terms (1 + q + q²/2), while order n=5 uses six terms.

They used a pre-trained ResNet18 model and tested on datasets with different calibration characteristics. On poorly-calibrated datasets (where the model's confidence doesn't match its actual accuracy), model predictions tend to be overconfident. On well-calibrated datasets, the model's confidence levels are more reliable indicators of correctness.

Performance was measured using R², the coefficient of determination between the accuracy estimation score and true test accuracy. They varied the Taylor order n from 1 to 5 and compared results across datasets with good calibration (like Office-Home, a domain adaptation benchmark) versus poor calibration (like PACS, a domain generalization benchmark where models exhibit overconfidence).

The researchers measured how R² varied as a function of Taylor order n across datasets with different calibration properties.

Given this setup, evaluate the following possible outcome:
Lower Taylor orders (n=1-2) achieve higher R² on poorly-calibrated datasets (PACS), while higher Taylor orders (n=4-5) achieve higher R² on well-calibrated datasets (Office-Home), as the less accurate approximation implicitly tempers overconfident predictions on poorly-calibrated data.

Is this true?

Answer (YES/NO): YES